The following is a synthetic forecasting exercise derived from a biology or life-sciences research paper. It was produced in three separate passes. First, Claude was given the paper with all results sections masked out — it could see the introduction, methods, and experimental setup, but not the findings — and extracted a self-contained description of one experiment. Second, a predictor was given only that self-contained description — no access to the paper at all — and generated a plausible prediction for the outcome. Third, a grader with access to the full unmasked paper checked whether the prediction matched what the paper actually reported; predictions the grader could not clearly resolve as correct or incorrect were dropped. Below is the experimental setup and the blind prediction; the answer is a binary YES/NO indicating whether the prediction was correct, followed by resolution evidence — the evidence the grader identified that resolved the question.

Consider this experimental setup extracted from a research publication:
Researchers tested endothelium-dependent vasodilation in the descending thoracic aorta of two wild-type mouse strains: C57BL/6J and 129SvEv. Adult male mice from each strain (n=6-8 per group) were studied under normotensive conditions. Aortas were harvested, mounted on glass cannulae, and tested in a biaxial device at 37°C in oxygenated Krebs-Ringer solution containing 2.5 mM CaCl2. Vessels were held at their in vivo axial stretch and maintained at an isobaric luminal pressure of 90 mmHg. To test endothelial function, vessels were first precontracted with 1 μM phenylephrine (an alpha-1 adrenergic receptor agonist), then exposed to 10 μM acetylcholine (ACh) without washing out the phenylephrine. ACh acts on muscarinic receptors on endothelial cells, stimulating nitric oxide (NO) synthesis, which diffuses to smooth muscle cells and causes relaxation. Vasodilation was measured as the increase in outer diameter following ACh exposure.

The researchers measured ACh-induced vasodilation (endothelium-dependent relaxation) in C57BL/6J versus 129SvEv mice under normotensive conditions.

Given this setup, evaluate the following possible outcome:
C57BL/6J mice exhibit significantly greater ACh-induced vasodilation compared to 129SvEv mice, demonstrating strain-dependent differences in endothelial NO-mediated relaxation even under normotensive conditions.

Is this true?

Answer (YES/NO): NO